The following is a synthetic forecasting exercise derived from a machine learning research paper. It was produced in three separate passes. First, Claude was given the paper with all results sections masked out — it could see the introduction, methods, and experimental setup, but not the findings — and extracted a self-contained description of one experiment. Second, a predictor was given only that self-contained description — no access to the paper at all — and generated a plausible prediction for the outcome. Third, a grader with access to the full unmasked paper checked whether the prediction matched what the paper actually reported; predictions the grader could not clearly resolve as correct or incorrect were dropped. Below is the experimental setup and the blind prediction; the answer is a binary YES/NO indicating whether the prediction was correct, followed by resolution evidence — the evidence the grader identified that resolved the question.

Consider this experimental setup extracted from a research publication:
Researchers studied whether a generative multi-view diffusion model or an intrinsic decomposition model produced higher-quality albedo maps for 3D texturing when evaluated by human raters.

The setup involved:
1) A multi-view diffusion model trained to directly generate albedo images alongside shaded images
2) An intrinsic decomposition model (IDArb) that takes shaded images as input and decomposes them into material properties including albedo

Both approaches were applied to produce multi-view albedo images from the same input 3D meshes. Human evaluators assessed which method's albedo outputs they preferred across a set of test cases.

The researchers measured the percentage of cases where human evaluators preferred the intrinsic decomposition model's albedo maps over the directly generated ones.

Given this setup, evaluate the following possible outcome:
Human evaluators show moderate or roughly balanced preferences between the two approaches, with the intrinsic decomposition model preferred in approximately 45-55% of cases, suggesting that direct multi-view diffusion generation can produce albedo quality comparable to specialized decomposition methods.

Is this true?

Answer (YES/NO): NO